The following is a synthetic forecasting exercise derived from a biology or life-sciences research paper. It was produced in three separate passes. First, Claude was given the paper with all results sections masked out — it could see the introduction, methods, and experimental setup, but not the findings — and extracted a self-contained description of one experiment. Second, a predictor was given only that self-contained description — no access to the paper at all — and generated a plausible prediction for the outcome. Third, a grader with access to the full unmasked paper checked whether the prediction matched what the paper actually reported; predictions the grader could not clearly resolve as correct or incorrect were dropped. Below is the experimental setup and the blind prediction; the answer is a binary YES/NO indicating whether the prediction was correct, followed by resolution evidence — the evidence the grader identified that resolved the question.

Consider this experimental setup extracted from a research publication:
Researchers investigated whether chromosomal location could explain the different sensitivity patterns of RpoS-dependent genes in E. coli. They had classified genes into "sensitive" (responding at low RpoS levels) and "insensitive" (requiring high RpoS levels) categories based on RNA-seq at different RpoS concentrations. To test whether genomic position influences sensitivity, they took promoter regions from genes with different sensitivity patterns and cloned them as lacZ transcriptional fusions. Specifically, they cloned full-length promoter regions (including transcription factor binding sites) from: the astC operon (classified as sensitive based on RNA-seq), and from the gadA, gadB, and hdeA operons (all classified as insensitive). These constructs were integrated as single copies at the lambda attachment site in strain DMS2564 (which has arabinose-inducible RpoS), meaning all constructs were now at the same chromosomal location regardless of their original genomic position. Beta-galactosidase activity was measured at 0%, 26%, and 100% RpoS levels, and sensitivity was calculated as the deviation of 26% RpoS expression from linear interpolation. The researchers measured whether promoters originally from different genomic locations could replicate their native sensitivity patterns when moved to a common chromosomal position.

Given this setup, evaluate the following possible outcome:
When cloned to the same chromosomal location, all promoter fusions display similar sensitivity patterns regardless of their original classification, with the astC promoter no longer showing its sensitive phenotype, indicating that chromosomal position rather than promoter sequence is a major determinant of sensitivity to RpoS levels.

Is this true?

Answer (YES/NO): NO